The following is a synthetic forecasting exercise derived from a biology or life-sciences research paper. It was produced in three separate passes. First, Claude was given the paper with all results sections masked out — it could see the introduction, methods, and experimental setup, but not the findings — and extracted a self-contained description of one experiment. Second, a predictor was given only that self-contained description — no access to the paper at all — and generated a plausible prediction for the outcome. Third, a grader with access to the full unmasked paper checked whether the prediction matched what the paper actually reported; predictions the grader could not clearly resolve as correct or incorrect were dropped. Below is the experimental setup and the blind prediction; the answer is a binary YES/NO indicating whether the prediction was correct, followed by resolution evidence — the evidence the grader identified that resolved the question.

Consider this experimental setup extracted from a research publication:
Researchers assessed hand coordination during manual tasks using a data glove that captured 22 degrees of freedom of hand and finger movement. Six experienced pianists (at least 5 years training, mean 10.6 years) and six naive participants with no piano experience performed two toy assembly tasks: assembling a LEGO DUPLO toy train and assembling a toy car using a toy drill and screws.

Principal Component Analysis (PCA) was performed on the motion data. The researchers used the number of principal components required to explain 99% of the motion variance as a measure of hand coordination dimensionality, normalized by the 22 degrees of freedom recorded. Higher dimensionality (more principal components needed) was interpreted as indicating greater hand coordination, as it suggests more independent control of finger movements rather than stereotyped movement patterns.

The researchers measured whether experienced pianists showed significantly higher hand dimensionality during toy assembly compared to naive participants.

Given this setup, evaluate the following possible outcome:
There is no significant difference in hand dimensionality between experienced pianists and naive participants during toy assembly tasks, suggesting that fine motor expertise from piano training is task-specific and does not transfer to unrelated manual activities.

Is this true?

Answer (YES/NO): NO